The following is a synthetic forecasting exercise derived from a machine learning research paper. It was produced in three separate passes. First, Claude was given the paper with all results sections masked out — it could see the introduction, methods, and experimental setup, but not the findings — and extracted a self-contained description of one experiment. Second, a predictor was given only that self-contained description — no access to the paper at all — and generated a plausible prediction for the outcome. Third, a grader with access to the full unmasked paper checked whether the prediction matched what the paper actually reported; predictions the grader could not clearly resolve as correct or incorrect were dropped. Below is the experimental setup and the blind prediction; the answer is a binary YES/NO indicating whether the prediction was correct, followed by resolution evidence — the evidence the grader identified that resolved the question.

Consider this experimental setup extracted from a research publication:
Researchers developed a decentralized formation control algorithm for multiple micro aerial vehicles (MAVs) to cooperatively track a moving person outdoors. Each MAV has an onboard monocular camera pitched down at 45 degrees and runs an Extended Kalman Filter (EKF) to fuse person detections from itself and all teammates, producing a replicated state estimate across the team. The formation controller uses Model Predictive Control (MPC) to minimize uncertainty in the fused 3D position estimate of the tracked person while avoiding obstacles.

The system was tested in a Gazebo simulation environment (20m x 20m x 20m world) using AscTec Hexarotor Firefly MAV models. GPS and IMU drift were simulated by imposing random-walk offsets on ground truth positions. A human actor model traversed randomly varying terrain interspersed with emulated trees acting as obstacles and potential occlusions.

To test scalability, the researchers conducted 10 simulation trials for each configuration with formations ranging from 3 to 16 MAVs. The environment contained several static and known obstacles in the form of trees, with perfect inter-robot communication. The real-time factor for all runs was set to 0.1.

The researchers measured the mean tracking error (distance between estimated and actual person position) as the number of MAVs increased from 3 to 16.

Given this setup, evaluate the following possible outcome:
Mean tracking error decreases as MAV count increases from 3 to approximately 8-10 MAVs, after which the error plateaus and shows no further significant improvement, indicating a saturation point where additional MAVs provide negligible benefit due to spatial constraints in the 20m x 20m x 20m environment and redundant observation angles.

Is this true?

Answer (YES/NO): NO